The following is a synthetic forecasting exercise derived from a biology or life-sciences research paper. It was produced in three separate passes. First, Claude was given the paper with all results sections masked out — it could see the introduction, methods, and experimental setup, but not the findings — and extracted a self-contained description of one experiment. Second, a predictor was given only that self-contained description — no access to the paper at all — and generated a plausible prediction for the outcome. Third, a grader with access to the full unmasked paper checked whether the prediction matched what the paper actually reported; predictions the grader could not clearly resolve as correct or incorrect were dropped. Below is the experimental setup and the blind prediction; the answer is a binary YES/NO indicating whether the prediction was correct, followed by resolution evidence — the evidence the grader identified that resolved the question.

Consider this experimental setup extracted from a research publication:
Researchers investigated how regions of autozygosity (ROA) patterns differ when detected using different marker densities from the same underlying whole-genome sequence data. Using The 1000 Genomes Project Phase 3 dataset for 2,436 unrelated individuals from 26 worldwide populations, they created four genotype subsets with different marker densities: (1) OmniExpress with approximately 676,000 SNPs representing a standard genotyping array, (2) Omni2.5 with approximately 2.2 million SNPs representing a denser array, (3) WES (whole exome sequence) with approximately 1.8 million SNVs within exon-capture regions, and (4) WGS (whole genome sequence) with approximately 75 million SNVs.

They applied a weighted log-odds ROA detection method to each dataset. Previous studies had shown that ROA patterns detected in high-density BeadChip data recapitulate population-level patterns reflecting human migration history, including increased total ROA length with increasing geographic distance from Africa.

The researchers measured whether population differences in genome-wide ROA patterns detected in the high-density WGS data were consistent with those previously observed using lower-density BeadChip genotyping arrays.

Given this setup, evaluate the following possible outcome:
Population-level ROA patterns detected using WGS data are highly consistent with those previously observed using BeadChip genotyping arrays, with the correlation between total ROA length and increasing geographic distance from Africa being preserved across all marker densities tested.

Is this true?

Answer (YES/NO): YES